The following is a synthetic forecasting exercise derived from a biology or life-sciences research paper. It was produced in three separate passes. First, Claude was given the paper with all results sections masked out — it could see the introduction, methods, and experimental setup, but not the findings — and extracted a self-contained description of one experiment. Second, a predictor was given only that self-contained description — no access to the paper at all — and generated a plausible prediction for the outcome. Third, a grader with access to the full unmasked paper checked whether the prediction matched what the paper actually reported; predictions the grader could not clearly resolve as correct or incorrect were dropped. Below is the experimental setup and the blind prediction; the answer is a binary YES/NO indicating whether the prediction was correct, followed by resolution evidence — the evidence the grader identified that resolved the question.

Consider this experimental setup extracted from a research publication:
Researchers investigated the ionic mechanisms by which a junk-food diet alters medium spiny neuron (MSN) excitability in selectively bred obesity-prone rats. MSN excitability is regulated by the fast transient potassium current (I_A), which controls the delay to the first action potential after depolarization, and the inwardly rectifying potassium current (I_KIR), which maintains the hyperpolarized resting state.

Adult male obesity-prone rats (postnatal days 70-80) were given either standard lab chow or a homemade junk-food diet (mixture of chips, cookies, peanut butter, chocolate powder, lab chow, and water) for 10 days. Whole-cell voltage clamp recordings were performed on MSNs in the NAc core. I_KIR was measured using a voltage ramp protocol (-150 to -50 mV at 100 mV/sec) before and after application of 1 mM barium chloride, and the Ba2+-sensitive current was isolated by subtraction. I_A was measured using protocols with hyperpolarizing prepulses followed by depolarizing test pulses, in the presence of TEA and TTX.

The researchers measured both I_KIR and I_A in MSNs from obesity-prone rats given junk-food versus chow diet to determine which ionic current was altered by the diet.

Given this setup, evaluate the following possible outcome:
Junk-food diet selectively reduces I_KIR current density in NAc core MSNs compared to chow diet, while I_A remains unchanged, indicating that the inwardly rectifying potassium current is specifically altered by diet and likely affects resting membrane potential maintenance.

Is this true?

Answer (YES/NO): NO